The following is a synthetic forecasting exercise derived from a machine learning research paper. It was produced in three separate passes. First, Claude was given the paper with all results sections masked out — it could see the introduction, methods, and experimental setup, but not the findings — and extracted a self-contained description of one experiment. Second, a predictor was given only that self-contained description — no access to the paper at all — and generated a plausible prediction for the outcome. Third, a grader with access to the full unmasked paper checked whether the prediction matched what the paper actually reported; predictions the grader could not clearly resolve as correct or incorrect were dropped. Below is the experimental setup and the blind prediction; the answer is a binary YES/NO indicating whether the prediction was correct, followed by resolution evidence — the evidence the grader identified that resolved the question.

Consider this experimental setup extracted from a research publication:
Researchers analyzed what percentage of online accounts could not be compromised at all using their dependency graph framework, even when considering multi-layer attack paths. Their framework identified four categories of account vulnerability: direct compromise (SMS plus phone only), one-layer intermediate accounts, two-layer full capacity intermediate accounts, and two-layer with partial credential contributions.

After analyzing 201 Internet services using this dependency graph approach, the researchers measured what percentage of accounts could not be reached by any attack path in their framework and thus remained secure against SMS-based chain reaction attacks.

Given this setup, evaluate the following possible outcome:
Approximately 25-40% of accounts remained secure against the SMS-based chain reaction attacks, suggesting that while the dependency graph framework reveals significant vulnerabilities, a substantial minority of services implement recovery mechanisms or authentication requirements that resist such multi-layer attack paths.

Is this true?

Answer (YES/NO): NO